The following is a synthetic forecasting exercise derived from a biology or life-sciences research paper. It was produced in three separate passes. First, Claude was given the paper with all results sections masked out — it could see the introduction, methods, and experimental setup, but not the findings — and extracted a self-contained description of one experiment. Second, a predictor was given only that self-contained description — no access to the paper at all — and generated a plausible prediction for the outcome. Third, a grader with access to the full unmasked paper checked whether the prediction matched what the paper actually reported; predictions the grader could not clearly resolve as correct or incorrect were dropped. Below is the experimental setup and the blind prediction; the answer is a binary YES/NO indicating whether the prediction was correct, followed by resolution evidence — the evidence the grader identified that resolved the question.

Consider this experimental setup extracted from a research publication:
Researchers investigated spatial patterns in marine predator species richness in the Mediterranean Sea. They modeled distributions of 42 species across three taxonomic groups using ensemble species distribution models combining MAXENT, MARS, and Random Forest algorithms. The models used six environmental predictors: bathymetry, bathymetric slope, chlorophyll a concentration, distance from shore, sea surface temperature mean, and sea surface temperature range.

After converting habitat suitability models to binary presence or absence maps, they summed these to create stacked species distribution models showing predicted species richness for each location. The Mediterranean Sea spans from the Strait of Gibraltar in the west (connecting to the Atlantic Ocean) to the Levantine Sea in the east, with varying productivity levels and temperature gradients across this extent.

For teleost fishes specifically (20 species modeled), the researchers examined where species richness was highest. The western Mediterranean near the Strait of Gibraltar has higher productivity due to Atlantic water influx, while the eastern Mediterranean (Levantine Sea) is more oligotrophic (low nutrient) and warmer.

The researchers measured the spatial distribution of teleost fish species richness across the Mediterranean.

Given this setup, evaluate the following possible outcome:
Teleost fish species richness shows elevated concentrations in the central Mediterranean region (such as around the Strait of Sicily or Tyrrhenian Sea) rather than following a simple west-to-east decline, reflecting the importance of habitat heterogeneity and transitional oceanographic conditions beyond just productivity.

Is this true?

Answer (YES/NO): NO